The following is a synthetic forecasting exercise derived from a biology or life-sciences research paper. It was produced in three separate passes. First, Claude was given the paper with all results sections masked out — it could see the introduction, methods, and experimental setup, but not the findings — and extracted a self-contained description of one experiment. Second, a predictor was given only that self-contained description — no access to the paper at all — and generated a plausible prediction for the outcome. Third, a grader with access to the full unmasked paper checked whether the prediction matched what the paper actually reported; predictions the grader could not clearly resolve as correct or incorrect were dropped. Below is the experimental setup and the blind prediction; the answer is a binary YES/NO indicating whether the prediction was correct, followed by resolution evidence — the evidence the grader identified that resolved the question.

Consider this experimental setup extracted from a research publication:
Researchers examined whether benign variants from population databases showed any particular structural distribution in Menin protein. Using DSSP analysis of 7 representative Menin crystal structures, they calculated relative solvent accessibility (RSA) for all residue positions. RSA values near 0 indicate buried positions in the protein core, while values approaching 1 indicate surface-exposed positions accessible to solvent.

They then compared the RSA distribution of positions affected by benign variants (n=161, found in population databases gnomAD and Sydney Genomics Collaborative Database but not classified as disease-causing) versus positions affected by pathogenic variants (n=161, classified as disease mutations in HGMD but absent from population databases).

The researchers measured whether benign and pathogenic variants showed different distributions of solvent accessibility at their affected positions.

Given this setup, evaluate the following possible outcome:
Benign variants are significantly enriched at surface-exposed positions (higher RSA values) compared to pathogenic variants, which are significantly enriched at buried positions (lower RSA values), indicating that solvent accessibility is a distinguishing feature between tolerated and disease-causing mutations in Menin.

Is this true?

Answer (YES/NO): NO